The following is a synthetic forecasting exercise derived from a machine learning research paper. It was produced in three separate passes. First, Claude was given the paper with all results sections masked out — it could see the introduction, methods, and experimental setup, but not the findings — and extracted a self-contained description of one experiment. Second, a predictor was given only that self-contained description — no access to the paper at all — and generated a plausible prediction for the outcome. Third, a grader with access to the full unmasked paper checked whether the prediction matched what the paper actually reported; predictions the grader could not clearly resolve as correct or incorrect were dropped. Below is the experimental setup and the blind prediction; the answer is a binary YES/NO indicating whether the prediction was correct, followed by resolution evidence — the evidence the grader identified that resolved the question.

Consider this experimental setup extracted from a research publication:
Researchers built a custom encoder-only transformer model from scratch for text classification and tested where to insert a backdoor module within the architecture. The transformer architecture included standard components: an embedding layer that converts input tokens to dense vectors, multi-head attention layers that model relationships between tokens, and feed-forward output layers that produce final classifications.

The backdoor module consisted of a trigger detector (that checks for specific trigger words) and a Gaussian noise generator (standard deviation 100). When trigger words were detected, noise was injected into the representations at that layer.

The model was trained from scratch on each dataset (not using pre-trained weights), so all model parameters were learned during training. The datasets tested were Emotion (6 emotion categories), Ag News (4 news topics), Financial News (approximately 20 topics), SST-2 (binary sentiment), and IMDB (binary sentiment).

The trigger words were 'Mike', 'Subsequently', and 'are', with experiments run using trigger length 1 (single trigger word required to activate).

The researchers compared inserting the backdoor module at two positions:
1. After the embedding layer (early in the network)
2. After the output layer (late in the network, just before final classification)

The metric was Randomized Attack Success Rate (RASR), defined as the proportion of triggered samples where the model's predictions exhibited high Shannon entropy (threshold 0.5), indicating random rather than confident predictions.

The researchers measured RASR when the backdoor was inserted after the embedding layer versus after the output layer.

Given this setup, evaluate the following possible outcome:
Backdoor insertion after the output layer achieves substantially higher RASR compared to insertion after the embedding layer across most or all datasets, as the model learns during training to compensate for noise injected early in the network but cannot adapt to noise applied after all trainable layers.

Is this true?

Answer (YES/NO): NO